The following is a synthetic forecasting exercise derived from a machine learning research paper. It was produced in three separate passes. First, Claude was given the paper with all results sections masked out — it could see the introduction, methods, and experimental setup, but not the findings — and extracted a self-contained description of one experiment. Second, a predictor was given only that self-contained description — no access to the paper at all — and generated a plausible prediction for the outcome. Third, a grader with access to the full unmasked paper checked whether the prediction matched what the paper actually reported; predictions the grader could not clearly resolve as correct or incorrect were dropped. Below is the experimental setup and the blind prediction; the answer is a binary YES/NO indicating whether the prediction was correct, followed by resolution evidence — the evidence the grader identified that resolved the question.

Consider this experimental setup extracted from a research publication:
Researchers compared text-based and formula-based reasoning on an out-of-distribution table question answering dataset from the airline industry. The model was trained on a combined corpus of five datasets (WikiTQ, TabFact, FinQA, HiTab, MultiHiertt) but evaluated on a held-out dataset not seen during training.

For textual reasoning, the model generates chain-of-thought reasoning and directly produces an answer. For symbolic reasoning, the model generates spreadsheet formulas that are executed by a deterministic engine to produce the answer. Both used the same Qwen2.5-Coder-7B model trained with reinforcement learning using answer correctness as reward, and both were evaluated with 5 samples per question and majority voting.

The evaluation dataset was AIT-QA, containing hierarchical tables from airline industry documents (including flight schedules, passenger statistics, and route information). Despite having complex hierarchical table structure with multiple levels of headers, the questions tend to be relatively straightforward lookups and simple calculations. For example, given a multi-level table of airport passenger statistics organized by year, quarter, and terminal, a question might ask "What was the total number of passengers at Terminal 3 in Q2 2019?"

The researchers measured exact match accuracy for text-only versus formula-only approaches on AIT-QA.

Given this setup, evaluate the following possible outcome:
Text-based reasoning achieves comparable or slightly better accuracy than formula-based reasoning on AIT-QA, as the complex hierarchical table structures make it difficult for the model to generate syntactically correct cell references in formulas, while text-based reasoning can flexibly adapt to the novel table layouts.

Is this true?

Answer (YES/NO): NO